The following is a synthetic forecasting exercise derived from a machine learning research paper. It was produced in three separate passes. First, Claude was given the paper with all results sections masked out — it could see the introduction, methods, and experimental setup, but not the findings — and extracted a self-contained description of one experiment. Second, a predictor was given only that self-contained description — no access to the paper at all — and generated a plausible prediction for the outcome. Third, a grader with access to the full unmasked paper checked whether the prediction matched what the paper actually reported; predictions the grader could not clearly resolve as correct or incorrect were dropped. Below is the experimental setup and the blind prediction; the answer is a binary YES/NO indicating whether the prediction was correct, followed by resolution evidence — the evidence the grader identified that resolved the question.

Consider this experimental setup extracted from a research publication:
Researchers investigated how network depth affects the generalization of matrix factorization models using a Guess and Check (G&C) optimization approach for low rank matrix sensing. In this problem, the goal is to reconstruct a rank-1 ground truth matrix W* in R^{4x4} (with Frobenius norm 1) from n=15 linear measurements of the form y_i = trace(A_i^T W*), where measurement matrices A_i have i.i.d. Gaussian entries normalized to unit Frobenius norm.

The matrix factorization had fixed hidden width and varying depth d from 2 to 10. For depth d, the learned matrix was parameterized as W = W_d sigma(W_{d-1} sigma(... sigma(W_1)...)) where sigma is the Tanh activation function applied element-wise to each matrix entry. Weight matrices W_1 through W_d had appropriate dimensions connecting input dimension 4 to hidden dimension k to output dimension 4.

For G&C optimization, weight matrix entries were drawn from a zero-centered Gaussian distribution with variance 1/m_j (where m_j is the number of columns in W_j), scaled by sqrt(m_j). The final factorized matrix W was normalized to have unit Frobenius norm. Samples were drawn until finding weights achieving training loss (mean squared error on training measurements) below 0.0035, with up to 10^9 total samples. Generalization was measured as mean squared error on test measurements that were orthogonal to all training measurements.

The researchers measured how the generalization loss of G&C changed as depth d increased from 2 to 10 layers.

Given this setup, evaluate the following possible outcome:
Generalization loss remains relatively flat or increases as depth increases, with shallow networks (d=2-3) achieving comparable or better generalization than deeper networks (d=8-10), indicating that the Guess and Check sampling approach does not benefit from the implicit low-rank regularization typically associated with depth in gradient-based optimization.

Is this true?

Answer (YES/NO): NO